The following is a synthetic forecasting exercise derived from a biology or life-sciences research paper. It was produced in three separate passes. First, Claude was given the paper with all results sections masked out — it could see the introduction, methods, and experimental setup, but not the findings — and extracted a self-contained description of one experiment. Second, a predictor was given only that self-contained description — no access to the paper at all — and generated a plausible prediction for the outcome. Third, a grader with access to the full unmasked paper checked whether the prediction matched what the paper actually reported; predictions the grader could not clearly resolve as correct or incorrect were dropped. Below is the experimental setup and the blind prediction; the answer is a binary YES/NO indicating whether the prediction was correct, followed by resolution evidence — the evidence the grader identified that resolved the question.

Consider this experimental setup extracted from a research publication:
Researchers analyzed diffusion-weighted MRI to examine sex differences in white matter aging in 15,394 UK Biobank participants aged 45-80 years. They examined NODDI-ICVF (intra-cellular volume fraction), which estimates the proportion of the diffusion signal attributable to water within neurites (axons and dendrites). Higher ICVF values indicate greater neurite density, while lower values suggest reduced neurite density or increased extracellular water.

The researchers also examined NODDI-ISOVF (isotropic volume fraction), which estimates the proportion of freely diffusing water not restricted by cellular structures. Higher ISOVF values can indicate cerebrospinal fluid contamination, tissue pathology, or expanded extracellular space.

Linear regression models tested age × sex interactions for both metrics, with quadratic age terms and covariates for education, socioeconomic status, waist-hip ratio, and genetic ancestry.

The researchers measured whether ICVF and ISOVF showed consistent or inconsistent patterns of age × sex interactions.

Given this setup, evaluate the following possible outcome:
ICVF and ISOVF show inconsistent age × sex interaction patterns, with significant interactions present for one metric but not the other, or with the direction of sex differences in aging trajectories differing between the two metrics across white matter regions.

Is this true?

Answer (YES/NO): YES